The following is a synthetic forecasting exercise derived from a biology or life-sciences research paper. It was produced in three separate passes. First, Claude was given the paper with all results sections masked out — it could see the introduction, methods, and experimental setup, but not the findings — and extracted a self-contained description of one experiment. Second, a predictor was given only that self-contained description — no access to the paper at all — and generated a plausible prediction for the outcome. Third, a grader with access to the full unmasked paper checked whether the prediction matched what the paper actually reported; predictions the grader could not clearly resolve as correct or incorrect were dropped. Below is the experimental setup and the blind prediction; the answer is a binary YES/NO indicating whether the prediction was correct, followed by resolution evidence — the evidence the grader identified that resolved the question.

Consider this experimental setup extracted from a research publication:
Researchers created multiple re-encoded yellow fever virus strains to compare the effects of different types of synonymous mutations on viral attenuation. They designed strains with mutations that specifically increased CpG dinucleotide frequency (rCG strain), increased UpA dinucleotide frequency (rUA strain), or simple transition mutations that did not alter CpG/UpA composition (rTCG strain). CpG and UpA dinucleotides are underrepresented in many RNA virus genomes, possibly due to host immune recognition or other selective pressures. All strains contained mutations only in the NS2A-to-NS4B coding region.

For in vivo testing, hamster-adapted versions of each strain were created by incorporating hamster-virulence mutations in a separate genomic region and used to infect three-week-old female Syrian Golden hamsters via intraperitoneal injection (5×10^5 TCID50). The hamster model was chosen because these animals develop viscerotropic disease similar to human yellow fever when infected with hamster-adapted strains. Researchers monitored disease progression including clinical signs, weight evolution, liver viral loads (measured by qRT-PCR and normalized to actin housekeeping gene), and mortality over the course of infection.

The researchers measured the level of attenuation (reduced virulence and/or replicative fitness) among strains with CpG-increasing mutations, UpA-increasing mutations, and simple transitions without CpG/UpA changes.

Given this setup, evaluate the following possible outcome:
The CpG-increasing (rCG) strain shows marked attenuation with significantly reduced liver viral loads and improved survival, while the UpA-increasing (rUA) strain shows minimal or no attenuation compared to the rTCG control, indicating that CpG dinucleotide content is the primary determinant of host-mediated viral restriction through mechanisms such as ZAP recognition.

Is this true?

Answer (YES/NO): NO